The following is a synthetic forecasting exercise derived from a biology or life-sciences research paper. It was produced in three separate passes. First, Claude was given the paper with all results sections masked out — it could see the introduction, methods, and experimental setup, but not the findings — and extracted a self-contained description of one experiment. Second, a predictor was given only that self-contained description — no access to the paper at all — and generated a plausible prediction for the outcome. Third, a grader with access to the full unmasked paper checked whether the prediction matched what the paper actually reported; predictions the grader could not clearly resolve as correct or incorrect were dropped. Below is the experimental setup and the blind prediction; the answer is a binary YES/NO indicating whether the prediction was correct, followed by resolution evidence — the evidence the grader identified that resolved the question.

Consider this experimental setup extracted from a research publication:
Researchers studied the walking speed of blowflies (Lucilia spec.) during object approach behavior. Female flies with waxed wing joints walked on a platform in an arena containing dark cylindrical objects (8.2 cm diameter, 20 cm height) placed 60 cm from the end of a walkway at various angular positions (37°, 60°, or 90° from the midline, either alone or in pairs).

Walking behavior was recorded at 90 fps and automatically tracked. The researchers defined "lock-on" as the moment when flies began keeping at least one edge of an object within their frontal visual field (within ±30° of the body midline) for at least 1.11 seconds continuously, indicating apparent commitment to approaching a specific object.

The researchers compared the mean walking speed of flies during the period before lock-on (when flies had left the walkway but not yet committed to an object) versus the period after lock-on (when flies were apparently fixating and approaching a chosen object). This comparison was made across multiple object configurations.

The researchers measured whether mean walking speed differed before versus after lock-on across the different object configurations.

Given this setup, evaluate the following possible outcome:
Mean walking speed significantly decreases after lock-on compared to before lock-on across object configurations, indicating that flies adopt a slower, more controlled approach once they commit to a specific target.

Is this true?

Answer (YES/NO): NO